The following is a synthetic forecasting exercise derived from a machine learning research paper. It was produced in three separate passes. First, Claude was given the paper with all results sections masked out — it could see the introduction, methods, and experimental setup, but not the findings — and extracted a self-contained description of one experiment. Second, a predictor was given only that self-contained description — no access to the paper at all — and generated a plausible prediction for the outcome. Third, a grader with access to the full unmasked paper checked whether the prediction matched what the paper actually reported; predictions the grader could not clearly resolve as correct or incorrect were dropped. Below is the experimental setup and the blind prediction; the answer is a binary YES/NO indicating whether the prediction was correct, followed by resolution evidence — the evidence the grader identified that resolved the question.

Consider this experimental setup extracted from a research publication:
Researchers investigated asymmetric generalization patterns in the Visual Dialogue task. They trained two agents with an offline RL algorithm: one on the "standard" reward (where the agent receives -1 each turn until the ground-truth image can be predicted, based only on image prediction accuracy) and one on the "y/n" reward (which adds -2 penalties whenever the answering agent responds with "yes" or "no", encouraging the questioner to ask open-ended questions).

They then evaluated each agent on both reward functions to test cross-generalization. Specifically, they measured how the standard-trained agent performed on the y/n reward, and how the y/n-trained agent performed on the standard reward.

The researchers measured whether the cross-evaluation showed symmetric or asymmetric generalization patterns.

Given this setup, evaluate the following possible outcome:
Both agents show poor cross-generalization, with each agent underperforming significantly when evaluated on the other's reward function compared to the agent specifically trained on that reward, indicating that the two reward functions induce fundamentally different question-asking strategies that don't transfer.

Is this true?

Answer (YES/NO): NO